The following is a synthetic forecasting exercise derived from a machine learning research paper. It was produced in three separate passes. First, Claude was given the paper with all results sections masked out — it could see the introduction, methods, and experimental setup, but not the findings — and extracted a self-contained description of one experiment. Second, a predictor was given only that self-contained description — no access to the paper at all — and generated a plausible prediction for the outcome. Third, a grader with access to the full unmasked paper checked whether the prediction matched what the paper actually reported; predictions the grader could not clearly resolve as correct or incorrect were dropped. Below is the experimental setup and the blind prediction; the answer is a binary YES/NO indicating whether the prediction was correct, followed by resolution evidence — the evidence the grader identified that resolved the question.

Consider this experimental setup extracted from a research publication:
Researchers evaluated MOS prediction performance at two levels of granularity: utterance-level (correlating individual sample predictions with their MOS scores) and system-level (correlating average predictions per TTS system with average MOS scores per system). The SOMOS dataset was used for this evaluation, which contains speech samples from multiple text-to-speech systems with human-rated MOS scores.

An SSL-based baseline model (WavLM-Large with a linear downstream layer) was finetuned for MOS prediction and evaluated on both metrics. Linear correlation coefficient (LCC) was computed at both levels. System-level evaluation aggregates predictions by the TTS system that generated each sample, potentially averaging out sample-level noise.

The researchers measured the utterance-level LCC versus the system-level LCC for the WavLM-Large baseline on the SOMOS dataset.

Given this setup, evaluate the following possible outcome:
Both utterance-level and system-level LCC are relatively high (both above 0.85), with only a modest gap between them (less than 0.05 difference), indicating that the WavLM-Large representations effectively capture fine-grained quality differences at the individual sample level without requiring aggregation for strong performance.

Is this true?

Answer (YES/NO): NO